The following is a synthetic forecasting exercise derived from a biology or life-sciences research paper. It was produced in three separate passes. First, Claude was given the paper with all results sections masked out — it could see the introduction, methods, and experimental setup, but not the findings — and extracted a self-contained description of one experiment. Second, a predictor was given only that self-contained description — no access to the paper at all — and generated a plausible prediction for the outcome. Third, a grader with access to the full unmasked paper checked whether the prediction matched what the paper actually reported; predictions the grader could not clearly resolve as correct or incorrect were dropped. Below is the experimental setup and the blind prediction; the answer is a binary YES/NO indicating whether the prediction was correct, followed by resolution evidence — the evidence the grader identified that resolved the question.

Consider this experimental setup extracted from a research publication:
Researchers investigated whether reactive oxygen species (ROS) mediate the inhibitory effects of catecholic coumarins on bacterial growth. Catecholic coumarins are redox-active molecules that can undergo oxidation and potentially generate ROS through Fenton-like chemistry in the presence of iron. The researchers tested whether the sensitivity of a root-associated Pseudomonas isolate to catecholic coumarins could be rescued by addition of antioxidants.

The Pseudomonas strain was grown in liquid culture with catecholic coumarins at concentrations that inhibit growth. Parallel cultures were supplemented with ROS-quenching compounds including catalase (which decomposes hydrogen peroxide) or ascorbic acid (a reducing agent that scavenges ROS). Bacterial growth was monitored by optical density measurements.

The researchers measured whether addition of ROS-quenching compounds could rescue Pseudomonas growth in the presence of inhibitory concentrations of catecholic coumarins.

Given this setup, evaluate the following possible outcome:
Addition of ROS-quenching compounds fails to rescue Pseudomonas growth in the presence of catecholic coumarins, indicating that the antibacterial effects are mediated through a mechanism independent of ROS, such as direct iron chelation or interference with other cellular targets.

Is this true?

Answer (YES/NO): NO